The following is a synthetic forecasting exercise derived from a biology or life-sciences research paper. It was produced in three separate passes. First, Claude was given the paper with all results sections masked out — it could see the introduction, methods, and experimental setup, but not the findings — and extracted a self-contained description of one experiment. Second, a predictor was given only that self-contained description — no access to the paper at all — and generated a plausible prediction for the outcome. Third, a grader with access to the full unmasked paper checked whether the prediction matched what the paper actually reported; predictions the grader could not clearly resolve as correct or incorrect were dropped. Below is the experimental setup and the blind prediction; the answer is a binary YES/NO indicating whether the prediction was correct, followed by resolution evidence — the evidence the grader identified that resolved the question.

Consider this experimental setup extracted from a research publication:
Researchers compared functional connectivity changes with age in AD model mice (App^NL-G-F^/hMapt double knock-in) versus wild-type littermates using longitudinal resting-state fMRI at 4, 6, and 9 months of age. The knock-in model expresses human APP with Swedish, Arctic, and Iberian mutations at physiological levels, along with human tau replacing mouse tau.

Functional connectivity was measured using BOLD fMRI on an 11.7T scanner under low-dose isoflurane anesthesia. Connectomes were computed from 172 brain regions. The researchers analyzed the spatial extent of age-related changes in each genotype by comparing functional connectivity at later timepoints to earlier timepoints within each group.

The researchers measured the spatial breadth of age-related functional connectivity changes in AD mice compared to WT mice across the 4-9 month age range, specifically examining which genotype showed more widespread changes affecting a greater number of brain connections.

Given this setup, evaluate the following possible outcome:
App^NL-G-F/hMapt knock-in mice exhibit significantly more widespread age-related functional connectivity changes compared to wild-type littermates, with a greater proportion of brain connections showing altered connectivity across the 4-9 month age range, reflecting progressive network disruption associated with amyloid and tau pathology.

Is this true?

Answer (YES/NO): NO